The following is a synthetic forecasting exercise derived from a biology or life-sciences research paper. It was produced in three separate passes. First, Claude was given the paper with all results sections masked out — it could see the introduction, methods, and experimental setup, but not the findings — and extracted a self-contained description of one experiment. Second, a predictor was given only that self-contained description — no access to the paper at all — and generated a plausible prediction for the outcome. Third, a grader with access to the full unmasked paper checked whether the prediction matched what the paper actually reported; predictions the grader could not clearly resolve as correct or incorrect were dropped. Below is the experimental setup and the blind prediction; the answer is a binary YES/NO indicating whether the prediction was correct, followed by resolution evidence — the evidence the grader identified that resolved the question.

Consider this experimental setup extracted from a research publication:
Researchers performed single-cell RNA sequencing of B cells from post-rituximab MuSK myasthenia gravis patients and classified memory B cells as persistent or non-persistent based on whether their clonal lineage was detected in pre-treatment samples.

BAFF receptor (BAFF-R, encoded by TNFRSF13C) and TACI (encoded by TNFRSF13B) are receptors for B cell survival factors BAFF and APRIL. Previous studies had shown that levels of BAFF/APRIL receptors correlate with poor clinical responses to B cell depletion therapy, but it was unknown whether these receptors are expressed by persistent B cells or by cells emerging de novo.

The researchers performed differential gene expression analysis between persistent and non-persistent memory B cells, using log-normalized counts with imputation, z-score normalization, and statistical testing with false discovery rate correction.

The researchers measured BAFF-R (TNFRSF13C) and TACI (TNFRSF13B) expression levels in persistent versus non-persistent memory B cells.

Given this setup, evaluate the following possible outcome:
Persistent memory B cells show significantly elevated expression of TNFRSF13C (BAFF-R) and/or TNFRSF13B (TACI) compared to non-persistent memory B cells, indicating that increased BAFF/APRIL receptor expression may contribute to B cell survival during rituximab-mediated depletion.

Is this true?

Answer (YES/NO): NO